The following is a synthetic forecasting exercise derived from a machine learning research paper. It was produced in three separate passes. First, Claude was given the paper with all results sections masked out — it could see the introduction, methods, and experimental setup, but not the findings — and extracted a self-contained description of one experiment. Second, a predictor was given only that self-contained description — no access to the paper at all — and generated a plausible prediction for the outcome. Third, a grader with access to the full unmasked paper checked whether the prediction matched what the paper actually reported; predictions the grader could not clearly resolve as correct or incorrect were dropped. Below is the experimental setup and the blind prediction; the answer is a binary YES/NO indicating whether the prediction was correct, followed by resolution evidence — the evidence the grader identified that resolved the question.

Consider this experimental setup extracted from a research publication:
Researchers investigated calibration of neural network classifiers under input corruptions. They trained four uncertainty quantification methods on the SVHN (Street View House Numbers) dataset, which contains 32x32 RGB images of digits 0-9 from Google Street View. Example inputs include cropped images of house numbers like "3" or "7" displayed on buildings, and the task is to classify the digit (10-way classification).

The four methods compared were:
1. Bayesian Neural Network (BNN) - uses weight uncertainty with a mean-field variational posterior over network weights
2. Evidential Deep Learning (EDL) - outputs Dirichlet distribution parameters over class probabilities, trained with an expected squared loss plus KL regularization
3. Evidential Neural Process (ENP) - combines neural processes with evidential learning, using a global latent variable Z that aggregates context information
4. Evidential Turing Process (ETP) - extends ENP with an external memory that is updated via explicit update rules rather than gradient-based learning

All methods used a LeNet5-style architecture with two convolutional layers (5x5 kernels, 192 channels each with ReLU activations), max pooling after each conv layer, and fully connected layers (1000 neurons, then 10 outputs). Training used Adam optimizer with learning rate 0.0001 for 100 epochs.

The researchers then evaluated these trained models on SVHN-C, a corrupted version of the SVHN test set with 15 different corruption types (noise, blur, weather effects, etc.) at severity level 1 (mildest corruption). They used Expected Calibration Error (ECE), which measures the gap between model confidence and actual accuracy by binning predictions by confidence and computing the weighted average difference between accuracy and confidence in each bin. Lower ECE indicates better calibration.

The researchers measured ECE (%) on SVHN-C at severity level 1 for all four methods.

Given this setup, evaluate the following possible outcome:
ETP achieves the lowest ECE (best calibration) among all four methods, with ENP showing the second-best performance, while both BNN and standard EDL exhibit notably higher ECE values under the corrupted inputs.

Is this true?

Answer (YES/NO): NO